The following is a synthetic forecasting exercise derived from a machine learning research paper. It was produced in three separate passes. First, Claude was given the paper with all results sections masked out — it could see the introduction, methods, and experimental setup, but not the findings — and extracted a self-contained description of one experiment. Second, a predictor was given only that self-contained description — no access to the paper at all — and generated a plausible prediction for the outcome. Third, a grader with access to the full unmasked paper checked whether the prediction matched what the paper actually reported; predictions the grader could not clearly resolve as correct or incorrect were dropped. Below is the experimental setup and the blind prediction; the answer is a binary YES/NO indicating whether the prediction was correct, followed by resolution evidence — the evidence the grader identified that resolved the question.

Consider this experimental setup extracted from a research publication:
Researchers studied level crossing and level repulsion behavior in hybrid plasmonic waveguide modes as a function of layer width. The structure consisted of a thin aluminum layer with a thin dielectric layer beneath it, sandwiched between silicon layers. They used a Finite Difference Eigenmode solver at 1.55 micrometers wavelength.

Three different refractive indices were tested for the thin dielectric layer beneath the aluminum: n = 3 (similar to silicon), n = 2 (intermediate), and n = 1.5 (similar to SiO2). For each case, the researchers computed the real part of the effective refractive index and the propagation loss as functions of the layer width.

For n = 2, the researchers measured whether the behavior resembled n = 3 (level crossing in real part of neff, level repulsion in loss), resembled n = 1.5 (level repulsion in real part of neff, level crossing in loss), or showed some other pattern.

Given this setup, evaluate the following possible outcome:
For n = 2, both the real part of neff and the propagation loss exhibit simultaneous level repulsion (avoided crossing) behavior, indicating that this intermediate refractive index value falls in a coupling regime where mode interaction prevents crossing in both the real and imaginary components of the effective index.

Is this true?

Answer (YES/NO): NO